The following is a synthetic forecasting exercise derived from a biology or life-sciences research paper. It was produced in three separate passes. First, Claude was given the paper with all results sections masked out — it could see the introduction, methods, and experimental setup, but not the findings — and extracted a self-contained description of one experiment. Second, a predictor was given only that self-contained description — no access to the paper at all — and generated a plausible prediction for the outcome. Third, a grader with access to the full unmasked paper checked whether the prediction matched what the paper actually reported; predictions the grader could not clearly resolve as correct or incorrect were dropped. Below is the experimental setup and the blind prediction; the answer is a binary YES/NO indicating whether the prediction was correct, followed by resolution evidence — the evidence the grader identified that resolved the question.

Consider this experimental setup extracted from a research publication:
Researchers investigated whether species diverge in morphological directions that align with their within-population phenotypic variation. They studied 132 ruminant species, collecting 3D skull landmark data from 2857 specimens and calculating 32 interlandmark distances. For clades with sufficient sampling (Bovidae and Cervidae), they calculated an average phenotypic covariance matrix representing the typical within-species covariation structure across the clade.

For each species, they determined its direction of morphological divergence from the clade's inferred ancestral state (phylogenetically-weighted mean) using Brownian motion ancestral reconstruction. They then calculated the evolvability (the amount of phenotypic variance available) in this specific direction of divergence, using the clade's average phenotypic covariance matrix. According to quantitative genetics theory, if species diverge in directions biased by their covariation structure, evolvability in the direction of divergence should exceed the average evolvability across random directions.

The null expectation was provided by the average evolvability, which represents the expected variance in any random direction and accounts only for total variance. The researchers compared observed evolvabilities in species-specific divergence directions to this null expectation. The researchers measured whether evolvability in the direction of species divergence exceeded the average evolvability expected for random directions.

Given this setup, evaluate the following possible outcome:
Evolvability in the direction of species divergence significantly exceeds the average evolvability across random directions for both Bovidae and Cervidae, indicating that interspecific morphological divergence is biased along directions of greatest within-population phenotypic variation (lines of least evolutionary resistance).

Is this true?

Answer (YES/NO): YES